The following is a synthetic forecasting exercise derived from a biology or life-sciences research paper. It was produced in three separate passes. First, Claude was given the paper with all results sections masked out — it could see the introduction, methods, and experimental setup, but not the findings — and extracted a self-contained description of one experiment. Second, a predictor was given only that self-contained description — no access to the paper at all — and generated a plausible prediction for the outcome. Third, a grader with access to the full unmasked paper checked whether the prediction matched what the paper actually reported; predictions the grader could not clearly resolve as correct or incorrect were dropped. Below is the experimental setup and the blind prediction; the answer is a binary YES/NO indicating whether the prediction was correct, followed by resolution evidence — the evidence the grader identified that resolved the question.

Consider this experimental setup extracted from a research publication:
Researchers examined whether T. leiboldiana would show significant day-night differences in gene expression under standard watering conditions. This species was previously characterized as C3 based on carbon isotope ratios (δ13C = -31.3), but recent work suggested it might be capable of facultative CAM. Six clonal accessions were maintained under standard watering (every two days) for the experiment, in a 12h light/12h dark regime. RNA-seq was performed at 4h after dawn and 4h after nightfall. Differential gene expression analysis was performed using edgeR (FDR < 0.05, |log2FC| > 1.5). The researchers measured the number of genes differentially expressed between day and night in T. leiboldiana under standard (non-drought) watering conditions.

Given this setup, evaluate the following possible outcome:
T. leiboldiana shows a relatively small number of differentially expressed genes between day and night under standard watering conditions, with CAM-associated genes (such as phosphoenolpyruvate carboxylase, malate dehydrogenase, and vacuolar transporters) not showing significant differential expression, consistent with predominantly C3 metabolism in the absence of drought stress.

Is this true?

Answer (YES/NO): NO